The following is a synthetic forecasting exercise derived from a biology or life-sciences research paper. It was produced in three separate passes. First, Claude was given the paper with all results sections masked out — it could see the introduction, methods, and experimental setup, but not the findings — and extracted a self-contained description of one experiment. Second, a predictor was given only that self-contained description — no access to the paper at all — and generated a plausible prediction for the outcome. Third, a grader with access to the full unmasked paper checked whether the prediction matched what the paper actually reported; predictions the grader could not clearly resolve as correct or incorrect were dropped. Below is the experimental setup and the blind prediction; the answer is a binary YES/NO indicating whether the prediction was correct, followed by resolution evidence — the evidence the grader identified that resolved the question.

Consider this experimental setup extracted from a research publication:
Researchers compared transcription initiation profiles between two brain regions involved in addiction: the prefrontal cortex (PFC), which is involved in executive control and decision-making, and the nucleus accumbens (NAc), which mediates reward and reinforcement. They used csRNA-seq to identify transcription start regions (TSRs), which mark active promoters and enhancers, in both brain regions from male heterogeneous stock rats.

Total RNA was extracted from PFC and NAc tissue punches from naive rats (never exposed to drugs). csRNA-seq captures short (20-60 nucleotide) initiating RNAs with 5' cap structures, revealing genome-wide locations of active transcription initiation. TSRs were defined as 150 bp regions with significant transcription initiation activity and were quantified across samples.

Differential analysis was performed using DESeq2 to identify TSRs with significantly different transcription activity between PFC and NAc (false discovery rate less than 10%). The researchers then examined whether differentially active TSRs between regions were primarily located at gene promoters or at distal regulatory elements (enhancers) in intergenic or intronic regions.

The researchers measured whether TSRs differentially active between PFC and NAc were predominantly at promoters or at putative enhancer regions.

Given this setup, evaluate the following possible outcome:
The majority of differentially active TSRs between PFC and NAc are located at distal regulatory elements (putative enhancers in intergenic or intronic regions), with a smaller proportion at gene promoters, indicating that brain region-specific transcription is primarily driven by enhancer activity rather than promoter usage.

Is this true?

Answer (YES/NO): YES